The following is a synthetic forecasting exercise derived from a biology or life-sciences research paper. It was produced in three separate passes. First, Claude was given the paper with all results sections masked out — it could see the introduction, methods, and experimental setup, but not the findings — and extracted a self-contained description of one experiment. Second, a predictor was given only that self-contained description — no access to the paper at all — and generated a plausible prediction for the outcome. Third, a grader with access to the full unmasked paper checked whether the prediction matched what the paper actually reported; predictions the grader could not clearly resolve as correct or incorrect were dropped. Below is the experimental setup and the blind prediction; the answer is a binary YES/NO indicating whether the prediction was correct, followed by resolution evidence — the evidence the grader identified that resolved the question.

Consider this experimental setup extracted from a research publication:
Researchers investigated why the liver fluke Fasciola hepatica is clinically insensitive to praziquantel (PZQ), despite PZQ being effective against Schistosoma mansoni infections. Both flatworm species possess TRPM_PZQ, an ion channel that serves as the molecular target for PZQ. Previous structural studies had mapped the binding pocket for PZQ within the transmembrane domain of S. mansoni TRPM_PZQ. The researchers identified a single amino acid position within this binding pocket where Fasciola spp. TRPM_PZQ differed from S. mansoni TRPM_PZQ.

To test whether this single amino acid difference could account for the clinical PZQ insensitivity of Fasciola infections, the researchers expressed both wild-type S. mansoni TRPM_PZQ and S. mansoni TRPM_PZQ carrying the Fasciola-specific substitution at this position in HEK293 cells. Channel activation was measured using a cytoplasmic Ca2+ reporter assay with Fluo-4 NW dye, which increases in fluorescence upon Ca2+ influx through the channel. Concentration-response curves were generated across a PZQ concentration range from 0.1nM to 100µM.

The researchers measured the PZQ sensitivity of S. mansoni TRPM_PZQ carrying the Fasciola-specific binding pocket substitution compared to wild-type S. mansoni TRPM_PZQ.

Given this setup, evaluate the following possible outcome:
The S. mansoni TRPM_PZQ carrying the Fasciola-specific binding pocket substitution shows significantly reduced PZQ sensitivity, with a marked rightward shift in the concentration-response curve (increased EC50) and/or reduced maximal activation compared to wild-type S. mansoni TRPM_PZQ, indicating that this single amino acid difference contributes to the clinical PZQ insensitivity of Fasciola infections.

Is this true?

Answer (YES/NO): YES